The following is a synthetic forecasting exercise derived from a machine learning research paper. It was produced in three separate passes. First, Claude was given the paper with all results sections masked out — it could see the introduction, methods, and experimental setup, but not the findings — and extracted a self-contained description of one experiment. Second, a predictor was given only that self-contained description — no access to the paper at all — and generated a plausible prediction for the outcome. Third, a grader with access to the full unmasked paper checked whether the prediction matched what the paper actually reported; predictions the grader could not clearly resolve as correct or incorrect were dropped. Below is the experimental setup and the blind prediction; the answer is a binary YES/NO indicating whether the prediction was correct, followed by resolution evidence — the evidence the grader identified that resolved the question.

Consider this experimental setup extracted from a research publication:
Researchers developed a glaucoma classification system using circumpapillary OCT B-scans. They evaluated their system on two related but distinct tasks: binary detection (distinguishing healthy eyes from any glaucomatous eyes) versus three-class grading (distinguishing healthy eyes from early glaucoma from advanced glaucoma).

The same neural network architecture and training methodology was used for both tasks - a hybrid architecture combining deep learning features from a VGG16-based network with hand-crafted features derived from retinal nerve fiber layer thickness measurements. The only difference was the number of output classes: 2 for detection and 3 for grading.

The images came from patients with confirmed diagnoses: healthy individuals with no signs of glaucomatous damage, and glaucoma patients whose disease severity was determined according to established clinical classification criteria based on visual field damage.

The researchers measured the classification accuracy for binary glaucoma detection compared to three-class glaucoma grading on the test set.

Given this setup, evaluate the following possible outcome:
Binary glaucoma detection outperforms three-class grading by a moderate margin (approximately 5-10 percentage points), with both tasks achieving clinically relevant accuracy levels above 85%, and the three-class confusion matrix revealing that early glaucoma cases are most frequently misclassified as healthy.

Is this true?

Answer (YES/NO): NO